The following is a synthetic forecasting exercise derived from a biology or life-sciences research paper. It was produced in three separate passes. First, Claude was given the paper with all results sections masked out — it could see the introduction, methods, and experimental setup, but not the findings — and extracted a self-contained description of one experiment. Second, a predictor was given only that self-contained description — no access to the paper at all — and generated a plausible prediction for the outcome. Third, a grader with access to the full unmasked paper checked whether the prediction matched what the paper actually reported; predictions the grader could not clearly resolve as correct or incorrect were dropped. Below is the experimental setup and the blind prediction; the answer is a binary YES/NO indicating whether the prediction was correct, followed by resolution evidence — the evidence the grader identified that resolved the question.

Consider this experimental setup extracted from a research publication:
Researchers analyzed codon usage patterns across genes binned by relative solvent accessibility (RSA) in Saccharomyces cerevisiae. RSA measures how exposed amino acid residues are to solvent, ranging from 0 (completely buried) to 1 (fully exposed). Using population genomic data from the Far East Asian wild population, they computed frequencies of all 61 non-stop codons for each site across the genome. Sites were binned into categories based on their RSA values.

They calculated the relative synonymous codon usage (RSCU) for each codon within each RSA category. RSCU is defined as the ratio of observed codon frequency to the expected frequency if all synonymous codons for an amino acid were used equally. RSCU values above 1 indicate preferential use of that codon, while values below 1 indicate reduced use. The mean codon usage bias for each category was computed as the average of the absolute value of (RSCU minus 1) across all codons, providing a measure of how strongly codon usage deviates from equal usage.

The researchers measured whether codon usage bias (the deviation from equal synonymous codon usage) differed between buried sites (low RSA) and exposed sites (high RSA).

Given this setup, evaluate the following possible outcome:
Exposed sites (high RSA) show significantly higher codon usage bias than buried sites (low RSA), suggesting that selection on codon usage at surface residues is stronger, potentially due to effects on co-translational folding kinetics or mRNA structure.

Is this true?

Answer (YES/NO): NO